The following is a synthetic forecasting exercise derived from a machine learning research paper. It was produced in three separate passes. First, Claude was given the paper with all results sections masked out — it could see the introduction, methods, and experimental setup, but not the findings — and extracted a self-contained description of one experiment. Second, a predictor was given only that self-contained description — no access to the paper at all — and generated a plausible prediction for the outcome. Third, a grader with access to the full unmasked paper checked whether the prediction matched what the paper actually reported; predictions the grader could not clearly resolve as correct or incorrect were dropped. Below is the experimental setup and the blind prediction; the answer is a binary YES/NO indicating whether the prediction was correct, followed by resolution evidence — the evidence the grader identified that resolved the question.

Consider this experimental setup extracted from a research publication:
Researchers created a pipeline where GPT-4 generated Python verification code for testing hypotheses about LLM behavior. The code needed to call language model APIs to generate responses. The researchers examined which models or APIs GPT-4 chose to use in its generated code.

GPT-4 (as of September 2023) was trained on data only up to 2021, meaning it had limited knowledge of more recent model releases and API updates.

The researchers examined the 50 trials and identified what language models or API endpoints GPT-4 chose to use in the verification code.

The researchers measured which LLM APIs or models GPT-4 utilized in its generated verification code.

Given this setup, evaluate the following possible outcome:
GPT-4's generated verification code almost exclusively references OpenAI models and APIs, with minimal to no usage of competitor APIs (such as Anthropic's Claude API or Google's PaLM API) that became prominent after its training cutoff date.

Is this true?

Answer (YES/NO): YES